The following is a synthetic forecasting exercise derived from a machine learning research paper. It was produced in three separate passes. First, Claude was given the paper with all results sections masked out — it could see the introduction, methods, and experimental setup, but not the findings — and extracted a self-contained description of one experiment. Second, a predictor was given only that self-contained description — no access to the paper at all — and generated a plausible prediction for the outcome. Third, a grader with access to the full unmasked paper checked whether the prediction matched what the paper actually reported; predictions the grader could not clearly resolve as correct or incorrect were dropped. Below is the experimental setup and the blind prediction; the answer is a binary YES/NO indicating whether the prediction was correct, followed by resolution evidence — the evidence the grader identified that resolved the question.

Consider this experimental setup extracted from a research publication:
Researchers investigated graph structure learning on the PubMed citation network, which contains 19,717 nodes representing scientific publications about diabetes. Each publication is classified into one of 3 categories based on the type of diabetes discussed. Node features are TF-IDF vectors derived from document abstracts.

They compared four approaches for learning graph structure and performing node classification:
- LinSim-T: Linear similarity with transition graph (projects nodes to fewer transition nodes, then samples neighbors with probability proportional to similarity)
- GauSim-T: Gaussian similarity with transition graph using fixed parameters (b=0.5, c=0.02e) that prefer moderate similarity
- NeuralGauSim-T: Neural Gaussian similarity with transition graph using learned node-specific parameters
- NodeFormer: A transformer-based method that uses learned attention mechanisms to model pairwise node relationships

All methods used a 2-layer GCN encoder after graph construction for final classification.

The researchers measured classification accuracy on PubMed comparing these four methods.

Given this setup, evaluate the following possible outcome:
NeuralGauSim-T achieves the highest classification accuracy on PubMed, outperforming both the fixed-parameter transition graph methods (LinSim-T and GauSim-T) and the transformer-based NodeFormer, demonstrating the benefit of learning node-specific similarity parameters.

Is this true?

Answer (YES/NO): YES